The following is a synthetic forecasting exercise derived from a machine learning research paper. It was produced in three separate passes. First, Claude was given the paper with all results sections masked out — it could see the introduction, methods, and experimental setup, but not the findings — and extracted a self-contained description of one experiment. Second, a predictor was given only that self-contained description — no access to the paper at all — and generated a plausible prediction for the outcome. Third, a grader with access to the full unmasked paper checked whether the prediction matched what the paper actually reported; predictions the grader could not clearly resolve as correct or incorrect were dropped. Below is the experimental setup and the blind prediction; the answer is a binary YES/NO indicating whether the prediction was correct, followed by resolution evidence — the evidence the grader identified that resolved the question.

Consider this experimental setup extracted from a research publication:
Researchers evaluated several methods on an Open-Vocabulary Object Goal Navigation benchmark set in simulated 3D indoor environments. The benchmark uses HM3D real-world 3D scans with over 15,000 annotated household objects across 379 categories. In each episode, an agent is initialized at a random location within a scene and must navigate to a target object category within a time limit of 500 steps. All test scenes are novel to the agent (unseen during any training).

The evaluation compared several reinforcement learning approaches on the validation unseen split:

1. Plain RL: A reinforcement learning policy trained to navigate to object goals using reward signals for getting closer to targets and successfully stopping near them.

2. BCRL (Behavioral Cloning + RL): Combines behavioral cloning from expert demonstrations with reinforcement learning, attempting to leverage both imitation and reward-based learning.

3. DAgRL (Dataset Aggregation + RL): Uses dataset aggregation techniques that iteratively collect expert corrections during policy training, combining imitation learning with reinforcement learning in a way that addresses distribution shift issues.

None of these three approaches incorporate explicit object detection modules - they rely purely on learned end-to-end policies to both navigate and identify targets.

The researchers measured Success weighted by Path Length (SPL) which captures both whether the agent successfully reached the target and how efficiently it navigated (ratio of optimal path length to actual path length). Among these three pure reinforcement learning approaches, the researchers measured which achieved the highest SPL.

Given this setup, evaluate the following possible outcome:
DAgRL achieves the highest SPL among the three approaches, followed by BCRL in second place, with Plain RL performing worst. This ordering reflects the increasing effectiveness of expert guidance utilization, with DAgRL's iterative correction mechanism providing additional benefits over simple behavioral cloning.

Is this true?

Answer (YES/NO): NO